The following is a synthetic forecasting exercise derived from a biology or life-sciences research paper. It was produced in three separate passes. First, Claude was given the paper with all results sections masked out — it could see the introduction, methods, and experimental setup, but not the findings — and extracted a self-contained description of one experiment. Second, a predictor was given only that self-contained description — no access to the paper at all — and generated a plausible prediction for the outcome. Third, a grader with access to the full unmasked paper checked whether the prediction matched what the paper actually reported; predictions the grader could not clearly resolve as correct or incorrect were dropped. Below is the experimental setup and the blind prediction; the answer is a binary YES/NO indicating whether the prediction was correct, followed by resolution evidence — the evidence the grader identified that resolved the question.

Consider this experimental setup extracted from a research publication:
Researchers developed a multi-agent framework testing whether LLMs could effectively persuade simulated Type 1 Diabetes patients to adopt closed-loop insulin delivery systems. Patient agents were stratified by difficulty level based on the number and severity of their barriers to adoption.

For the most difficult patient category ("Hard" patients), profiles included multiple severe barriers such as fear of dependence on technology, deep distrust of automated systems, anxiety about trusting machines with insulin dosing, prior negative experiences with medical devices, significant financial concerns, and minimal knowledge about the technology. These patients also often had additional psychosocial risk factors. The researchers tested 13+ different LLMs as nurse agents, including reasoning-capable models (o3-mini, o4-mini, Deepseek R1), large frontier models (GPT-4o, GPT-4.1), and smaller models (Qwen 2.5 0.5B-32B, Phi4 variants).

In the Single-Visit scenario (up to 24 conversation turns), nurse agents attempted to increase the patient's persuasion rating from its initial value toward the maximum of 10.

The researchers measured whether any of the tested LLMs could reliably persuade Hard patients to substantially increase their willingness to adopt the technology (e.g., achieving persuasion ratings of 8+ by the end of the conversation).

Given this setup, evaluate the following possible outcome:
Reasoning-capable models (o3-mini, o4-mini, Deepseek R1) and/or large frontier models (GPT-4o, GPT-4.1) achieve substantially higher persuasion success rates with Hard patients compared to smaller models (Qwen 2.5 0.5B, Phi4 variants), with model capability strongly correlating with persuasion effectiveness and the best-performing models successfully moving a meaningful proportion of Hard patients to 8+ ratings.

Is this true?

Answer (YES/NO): NO